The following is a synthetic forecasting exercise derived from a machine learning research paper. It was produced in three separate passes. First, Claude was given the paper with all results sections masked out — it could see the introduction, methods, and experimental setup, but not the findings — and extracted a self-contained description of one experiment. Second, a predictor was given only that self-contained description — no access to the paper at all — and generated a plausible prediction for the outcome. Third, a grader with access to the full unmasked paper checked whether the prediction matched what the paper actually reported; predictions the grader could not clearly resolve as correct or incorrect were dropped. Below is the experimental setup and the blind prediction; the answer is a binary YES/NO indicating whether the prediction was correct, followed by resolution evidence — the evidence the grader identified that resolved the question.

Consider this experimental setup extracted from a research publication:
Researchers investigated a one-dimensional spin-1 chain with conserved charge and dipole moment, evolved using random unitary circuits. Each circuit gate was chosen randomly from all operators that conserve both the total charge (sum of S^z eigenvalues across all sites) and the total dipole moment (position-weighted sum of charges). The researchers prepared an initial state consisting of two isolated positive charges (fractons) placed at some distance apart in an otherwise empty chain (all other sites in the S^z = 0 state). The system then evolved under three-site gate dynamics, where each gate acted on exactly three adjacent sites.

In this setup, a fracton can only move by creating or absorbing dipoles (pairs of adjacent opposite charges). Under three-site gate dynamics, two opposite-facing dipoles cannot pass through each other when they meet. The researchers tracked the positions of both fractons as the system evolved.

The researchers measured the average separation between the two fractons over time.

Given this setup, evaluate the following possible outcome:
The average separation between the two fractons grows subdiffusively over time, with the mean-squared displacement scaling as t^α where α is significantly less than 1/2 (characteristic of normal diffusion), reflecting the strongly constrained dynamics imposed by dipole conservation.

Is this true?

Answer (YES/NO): NO